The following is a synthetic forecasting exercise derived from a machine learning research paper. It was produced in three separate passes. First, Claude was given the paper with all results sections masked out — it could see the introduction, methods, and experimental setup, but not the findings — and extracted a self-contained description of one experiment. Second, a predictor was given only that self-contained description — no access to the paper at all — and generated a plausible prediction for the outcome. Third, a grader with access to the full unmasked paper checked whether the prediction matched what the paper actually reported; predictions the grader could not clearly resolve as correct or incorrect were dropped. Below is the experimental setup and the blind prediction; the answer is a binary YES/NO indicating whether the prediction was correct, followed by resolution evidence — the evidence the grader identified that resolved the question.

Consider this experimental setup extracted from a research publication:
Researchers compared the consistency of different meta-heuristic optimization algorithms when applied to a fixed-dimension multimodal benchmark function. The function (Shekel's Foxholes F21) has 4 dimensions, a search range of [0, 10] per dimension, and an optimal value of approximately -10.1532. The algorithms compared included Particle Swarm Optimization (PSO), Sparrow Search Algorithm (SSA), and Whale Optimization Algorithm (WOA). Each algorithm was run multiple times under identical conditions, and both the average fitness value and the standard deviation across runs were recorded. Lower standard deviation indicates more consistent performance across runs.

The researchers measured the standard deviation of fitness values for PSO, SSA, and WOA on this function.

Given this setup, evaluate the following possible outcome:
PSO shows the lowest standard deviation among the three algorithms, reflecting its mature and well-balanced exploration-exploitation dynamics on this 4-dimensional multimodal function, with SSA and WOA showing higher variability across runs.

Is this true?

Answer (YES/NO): NO